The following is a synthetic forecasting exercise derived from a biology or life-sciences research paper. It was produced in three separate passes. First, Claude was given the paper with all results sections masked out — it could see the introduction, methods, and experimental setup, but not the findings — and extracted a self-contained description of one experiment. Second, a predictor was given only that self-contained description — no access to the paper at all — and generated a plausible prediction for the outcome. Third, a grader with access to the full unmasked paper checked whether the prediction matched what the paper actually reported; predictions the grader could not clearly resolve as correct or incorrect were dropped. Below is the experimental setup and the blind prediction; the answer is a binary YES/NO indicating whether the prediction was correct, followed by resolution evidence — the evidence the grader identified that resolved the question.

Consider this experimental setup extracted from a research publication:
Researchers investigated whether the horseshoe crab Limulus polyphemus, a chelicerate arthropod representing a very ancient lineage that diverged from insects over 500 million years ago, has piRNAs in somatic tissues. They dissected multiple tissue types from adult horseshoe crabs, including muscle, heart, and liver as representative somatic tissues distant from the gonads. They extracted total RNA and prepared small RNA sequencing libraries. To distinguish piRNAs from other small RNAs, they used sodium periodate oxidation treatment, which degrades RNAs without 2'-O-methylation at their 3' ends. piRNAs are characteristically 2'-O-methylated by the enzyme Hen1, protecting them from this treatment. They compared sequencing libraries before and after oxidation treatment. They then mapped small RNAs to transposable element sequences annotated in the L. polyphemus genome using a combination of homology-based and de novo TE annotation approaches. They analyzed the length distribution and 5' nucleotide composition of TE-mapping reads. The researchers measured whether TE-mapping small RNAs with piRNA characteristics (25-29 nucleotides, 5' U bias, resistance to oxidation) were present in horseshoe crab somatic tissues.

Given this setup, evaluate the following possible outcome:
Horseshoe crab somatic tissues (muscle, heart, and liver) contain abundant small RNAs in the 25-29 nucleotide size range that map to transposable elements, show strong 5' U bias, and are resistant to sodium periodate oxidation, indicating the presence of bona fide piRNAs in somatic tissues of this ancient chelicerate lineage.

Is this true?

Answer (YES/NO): YES